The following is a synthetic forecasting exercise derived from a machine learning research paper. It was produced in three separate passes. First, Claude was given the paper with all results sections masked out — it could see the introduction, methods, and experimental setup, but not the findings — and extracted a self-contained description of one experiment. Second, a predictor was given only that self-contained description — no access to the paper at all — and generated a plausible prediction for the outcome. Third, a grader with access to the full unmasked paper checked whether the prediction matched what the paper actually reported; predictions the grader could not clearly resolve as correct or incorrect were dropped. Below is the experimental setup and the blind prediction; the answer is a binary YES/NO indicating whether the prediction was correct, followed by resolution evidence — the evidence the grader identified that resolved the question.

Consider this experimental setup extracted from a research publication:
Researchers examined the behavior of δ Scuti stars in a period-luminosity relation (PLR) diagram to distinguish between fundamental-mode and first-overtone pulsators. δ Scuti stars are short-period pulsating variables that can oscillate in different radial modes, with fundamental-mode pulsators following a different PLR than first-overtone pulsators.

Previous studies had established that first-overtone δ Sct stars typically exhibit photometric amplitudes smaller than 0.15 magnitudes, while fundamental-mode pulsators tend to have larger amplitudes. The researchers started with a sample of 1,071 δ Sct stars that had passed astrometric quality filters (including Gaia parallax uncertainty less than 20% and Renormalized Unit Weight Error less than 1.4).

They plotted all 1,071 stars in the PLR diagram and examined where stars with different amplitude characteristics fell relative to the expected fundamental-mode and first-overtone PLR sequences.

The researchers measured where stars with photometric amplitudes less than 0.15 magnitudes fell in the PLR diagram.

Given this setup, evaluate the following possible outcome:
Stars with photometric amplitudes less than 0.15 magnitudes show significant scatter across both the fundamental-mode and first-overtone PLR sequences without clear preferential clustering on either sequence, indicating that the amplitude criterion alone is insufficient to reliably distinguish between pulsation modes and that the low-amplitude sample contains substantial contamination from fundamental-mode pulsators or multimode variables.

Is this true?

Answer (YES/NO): NO